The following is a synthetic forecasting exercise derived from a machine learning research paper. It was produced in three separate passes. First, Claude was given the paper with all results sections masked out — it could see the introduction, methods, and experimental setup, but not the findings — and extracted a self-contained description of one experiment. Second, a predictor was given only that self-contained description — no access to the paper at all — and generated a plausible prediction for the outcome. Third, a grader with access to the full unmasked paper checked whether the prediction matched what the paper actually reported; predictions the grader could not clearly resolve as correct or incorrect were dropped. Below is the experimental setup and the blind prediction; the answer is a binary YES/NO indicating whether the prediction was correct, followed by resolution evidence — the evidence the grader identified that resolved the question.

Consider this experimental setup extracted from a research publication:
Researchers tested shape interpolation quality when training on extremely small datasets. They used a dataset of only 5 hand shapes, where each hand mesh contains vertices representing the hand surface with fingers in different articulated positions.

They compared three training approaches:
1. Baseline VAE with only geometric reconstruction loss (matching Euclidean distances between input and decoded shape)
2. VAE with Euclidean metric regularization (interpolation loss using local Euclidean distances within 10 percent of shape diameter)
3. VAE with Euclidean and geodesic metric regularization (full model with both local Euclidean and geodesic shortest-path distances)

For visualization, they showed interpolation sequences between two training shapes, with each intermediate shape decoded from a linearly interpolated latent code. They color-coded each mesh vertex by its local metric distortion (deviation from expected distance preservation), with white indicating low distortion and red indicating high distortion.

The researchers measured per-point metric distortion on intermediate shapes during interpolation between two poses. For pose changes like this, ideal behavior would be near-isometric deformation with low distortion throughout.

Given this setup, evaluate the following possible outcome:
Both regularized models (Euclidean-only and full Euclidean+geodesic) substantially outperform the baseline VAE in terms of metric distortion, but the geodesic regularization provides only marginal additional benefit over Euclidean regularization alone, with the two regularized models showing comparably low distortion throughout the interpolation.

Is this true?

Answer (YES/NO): NO